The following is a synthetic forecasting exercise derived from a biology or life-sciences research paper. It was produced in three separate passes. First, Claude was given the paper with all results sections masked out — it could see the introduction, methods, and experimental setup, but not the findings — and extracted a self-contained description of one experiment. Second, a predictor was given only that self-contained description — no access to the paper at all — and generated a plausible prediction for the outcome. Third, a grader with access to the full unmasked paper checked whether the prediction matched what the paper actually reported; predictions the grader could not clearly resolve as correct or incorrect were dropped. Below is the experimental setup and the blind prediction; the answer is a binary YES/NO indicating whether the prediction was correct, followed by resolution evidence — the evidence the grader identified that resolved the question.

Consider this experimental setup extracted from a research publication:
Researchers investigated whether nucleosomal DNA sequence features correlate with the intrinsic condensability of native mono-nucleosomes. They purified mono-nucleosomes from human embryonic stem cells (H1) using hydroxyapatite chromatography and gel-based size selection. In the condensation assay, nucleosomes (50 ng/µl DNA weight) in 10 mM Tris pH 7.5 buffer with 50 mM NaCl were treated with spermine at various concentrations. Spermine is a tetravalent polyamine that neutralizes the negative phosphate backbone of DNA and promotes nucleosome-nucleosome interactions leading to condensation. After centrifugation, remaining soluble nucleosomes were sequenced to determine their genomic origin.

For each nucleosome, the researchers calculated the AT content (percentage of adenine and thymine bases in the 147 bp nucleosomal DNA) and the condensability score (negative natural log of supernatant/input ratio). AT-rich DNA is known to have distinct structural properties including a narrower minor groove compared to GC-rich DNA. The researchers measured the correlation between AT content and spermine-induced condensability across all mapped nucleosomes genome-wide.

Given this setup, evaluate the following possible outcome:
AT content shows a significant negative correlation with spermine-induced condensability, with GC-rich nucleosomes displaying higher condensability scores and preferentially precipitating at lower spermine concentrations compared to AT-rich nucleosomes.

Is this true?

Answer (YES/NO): NO